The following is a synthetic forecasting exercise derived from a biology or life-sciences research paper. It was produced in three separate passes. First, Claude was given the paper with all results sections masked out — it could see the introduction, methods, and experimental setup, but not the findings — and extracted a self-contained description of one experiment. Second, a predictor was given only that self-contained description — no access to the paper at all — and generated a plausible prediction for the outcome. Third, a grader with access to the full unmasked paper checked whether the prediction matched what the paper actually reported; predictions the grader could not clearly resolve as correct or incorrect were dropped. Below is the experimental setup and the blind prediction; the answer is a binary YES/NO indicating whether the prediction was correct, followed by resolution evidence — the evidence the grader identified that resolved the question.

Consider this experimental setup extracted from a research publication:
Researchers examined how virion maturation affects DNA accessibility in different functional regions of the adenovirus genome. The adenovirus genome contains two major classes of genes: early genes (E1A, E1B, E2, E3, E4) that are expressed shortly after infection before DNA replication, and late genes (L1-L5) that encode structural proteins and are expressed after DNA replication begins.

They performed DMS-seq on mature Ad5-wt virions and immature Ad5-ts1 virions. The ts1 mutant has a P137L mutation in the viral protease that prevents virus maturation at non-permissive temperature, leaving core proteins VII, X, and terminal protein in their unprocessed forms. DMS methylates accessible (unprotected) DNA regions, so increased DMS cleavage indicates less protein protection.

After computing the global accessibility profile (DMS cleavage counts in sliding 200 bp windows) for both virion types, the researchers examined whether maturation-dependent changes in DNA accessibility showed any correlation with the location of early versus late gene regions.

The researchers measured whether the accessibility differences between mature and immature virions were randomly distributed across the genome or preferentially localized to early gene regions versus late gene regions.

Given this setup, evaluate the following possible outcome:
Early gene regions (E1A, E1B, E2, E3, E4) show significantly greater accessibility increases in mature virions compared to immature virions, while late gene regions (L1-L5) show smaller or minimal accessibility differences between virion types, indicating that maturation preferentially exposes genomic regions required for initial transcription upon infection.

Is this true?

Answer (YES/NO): NO